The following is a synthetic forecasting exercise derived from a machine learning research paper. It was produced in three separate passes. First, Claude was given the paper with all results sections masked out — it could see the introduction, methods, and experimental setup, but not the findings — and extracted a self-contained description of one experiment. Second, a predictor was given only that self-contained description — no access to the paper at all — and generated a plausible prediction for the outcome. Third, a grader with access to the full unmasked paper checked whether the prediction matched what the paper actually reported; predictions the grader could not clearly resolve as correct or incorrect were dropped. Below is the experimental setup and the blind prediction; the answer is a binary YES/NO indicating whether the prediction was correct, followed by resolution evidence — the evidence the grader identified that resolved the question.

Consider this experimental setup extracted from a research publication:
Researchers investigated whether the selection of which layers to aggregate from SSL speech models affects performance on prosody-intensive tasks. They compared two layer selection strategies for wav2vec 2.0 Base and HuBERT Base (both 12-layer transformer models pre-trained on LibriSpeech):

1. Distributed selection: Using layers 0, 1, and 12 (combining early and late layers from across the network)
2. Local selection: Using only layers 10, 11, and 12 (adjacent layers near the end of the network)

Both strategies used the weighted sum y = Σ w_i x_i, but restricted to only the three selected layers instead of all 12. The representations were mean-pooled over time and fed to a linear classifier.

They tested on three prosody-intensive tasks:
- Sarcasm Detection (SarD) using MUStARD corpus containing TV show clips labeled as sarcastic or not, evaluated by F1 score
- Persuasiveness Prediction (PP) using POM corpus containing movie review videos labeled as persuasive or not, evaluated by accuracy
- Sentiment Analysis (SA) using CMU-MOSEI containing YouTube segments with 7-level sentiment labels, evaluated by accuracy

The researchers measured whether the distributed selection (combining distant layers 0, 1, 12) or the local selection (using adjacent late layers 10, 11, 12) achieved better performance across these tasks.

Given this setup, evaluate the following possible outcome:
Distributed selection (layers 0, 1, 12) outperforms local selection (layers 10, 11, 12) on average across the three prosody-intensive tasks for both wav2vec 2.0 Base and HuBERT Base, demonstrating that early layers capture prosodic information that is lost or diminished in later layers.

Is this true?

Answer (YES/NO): YES